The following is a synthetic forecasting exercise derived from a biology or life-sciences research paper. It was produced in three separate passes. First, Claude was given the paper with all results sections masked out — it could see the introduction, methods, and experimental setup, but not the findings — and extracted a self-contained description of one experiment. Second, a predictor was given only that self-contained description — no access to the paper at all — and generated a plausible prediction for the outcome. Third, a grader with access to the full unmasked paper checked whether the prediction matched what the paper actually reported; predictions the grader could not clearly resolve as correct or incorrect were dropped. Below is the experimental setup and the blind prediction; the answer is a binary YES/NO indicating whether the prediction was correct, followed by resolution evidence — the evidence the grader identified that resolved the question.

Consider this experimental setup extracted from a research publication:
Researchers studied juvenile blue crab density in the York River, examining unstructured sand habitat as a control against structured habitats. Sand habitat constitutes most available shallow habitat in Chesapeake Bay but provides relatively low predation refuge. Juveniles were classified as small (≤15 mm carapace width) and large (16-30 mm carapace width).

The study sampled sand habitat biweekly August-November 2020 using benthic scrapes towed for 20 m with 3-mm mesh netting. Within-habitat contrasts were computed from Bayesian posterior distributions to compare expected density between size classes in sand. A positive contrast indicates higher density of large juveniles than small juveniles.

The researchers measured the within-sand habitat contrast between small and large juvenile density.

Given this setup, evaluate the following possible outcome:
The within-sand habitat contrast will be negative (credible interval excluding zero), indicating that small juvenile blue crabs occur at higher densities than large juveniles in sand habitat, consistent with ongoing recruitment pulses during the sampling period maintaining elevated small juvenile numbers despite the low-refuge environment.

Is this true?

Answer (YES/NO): NO